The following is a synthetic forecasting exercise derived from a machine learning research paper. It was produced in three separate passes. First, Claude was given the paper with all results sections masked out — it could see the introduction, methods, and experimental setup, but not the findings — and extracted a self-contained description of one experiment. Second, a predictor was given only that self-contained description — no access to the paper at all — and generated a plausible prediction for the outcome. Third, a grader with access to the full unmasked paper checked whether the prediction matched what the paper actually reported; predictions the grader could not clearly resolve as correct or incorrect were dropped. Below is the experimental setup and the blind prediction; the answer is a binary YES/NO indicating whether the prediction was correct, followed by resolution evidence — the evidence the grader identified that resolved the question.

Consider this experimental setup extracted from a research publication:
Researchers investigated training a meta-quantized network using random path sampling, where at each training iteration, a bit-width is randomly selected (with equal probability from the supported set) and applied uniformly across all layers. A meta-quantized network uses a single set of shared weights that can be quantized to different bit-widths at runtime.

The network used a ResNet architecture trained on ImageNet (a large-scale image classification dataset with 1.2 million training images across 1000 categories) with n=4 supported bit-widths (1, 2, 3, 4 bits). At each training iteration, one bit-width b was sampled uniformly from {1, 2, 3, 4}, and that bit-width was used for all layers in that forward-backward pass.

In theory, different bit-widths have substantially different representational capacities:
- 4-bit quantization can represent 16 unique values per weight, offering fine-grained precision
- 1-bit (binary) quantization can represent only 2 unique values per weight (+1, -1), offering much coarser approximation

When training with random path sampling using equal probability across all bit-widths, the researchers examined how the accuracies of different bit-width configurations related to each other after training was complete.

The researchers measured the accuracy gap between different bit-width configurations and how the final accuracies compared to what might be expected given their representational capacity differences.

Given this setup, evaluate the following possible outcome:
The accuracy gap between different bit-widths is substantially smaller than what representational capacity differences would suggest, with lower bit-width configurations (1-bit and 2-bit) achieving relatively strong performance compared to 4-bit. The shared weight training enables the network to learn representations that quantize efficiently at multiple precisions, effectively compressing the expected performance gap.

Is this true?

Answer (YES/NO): NO